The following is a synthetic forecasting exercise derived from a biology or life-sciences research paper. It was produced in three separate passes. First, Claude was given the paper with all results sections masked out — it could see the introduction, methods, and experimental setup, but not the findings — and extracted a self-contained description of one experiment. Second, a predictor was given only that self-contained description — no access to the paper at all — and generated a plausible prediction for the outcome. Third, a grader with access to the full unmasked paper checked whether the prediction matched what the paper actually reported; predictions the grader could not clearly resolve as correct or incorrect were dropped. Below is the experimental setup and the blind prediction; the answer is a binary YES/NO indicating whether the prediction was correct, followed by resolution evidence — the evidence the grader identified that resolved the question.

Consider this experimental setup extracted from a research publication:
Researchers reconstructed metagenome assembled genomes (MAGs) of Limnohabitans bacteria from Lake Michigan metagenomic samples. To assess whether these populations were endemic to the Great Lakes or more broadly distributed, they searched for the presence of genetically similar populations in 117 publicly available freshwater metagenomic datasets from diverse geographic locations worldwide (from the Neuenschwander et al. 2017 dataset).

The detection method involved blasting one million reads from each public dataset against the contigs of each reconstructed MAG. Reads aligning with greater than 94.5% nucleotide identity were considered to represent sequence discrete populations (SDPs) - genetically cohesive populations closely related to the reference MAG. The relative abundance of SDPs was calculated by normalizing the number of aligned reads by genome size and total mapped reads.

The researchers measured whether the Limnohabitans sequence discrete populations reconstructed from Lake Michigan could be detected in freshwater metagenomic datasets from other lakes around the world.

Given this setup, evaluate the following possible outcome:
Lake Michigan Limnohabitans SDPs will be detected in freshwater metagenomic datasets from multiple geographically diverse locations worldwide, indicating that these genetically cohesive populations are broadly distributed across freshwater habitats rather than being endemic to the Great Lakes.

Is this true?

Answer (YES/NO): YES